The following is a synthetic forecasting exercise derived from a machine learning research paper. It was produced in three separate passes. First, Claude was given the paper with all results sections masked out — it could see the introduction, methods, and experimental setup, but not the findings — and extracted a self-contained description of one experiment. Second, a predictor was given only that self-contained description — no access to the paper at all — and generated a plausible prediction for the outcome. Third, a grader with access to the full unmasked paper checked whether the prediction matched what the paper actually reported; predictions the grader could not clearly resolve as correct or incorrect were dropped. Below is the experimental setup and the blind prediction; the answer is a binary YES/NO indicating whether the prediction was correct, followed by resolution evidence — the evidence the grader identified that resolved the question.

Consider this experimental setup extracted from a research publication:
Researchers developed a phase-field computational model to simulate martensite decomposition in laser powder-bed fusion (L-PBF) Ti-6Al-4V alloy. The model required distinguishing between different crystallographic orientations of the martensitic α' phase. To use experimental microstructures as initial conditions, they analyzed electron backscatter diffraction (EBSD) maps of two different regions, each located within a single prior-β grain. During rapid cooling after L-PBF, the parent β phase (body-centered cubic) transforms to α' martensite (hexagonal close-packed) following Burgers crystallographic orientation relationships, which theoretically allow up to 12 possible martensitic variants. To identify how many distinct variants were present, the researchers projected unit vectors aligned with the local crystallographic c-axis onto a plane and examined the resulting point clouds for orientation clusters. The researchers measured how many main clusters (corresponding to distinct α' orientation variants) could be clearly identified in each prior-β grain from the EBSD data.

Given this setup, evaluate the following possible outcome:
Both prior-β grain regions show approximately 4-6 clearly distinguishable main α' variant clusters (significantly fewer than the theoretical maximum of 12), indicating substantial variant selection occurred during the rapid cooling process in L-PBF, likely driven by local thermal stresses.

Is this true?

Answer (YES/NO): YES